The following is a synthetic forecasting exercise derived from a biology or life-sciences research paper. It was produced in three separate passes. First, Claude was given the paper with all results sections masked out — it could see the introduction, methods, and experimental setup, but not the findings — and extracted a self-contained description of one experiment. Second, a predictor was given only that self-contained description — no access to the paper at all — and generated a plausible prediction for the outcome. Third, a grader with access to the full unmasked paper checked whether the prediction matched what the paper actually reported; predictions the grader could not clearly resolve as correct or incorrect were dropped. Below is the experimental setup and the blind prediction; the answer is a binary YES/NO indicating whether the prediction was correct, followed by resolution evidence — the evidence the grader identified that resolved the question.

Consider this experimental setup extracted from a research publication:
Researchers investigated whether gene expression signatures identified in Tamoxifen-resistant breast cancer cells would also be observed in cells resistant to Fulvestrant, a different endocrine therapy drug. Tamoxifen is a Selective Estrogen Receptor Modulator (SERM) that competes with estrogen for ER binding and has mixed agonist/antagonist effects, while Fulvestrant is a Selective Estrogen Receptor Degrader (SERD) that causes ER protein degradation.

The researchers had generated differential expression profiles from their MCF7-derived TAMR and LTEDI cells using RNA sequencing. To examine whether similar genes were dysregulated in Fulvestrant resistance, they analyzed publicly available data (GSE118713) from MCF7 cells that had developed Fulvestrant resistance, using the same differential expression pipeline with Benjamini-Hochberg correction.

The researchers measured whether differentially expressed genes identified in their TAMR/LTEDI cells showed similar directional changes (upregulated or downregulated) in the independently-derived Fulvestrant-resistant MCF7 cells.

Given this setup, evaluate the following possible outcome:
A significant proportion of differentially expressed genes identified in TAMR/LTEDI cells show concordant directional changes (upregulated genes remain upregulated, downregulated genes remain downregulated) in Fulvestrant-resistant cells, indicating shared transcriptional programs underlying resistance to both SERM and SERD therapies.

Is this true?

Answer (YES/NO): YES